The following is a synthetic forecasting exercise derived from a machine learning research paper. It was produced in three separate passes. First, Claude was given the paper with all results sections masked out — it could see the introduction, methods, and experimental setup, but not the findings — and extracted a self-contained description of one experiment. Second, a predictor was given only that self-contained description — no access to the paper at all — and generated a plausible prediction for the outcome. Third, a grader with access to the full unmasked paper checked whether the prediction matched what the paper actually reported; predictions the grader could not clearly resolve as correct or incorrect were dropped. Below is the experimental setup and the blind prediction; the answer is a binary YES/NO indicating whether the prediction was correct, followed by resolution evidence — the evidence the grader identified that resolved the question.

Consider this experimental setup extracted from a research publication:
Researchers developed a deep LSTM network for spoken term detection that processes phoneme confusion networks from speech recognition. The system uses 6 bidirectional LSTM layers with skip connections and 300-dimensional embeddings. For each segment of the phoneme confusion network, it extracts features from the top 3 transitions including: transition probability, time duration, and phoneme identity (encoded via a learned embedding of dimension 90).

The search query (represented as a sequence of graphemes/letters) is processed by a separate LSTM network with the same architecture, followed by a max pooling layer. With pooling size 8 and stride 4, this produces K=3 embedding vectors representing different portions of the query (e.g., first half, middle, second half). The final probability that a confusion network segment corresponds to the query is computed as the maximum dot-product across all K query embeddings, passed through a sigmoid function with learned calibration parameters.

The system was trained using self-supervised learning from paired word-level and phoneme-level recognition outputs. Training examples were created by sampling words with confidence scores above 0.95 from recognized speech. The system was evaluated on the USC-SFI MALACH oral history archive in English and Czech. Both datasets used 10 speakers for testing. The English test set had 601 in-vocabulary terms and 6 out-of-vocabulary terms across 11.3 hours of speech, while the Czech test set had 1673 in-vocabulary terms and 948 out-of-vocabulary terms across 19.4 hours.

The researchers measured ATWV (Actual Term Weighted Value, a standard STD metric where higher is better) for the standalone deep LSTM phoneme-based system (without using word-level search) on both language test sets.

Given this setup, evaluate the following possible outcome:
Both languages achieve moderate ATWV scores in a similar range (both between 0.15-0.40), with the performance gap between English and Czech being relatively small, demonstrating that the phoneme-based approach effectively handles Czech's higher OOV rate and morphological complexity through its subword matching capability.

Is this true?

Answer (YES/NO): NO